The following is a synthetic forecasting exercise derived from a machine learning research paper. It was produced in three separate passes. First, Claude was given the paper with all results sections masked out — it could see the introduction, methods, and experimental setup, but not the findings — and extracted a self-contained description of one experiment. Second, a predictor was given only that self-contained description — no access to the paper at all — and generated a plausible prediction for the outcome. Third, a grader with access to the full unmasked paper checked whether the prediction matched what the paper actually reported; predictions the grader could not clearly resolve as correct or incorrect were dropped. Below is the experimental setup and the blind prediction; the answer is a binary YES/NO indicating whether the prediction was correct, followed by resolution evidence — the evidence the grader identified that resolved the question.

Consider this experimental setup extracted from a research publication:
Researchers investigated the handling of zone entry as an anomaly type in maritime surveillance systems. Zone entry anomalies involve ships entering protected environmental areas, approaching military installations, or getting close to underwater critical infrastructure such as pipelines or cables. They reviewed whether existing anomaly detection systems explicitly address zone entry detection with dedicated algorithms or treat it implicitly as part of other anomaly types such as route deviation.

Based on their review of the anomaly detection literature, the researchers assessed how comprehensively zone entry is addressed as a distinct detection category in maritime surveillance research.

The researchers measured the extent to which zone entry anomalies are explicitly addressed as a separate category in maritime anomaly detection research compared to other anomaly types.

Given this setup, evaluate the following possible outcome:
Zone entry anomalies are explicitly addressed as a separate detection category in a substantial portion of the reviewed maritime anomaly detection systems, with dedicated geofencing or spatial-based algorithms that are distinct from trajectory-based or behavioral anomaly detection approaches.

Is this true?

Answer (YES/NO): NO